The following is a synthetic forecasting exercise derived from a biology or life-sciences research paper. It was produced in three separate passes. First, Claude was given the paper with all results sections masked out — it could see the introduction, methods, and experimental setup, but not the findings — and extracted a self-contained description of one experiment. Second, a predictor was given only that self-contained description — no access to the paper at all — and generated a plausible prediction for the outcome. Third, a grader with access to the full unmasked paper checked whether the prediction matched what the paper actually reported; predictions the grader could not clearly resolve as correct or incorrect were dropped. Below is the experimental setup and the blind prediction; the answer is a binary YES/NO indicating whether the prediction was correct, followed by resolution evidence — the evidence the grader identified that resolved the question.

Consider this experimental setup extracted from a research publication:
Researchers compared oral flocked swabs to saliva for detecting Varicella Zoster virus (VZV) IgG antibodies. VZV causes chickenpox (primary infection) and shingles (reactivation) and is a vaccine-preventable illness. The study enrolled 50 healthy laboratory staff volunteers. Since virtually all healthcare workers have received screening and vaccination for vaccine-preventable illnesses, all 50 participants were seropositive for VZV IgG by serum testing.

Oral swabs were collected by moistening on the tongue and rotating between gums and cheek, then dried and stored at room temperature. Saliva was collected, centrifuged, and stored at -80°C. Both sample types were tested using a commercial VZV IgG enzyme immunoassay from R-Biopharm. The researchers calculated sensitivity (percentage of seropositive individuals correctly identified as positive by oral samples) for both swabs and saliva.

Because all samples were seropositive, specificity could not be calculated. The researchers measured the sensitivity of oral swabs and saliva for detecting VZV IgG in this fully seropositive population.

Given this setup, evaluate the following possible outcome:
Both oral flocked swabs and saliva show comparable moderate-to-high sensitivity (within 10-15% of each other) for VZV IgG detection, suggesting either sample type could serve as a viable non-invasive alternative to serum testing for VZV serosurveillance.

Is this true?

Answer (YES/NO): YES